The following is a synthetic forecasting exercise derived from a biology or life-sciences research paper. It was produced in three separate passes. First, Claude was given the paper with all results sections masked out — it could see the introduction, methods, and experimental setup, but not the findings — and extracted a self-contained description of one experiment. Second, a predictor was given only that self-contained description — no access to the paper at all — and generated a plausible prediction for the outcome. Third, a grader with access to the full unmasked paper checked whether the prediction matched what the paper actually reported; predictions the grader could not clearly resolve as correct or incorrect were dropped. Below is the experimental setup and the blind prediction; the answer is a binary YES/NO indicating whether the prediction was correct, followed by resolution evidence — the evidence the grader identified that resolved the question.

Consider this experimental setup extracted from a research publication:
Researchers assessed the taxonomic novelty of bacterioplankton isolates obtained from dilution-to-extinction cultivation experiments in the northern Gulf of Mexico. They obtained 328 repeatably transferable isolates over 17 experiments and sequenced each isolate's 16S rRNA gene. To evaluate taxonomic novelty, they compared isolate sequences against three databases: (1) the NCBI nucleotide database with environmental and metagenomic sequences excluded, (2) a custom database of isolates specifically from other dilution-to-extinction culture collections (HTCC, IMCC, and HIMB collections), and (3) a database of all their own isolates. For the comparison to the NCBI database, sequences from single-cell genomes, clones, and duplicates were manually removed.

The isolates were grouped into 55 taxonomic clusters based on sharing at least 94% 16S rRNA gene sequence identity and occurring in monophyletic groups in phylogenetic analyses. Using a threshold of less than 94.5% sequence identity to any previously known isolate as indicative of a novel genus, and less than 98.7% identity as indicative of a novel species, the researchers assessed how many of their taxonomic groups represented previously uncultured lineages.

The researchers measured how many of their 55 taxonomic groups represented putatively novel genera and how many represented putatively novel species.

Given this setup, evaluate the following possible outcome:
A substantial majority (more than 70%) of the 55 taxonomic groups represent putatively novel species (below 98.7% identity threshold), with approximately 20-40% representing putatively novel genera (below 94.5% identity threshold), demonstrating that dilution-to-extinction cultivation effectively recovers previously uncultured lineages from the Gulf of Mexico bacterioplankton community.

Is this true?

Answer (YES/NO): NO